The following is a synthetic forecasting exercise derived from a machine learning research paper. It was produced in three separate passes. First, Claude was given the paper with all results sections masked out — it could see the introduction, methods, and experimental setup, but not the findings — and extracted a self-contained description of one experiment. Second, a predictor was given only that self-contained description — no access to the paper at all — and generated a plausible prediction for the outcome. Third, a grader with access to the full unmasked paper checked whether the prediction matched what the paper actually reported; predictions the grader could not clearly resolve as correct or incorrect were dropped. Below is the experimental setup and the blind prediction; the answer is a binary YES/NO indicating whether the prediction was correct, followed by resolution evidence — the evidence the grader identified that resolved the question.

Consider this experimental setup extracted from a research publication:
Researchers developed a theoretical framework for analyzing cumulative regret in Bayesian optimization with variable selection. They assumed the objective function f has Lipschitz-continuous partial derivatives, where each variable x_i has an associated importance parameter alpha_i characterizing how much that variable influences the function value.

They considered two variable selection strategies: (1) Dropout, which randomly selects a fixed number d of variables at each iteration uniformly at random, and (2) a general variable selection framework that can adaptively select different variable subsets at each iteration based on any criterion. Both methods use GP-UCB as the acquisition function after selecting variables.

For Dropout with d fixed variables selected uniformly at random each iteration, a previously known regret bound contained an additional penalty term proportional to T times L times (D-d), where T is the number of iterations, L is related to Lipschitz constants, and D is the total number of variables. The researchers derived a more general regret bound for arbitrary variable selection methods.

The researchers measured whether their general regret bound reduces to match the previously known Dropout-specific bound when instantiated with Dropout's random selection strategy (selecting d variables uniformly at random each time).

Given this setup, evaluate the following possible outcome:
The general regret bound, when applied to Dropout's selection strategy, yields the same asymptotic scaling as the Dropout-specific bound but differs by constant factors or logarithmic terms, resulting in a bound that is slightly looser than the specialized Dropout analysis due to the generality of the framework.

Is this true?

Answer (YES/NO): NO